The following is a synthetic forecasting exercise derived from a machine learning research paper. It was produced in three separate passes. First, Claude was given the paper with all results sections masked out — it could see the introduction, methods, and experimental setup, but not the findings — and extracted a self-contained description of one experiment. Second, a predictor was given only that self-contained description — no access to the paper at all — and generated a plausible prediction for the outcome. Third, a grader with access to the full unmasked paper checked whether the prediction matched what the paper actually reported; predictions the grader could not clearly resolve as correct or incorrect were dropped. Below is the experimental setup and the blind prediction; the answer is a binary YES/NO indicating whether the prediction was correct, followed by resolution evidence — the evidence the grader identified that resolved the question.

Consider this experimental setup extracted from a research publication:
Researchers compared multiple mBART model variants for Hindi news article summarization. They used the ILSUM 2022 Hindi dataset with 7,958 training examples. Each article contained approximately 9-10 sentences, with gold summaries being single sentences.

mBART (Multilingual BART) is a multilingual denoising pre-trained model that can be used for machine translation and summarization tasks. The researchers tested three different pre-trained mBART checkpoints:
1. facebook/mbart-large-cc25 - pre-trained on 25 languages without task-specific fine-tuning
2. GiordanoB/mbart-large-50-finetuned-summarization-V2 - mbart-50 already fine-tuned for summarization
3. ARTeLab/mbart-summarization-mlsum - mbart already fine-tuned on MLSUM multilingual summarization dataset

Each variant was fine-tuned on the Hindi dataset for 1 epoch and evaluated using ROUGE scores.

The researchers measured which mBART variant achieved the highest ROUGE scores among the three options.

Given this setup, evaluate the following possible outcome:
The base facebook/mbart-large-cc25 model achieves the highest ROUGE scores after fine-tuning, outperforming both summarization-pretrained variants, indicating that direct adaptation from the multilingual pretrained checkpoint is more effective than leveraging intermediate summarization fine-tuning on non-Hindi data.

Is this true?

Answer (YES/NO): YES